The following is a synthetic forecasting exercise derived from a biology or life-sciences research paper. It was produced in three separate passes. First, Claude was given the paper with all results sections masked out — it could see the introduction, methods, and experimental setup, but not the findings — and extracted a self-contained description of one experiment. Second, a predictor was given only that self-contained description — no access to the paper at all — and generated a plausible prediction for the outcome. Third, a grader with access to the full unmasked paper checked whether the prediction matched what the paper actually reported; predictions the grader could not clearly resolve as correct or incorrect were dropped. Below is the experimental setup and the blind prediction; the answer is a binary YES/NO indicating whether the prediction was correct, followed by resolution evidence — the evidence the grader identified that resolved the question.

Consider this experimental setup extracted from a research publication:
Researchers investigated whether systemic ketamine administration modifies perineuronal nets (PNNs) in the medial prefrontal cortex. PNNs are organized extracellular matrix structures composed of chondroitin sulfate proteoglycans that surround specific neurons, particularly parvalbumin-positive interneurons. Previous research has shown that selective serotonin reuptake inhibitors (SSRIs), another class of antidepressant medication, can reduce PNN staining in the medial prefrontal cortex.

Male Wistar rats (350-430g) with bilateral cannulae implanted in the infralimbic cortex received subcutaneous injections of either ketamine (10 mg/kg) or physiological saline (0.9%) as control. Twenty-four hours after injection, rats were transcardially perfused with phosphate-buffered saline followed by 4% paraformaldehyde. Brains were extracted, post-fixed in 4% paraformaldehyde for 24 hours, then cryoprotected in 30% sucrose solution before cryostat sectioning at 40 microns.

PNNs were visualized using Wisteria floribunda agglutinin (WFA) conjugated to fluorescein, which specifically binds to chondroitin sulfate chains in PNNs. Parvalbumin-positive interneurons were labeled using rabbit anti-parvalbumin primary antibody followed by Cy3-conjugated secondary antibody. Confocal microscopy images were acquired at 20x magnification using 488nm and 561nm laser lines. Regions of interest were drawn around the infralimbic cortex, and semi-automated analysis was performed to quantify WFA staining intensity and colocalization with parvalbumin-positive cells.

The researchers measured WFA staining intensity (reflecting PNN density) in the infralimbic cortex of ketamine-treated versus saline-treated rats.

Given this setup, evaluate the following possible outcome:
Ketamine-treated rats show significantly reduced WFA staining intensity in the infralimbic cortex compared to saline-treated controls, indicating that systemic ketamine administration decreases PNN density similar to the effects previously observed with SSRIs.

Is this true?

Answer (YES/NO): NO